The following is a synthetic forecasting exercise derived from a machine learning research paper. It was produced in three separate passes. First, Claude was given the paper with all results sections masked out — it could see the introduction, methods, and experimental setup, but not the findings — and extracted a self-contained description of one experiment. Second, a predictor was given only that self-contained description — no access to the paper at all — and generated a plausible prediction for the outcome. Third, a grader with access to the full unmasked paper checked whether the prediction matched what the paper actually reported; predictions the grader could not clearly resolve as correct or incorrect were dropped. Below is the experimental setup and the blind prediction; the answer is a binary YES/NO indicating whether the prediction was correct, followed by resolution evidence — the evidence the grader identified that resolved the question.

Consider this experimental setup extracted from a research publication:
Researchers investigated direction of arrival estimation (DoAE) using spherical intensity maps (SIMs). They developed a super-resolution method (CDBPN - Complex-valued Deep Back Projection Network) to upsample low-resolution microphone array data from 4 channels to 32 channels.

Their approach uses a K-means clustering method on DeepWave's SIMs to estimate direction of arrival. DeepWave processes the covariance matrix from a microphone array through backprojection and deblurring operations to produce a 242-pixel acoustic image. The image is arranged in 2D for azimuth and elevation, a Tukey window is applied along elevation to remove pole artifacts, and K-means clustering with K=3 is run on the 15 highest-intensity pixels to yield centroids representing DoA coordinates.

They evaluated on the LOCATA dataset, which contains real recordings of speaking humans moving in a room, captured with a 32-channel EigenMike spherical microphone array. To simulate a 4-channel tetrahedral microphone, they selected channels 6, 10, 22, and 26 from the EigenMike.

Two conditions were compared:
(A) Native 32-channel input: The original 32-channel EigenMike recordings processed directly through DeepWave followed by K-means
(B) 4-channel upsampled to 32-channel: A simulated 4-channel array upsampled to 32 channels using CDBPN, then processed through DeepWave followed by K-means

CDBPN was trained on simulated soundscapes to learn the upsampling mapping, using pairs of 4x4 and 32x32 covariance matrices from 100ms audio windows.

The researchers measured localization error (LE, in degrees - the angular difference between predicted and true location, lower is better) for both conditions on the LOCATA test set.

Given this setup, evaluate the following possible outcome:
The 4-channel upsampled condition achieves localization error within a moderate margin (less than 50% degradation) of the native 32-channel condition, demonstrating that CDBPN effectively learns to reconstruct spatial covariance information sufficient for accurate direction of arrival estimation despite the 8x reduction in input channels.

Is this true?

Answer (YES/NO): NO